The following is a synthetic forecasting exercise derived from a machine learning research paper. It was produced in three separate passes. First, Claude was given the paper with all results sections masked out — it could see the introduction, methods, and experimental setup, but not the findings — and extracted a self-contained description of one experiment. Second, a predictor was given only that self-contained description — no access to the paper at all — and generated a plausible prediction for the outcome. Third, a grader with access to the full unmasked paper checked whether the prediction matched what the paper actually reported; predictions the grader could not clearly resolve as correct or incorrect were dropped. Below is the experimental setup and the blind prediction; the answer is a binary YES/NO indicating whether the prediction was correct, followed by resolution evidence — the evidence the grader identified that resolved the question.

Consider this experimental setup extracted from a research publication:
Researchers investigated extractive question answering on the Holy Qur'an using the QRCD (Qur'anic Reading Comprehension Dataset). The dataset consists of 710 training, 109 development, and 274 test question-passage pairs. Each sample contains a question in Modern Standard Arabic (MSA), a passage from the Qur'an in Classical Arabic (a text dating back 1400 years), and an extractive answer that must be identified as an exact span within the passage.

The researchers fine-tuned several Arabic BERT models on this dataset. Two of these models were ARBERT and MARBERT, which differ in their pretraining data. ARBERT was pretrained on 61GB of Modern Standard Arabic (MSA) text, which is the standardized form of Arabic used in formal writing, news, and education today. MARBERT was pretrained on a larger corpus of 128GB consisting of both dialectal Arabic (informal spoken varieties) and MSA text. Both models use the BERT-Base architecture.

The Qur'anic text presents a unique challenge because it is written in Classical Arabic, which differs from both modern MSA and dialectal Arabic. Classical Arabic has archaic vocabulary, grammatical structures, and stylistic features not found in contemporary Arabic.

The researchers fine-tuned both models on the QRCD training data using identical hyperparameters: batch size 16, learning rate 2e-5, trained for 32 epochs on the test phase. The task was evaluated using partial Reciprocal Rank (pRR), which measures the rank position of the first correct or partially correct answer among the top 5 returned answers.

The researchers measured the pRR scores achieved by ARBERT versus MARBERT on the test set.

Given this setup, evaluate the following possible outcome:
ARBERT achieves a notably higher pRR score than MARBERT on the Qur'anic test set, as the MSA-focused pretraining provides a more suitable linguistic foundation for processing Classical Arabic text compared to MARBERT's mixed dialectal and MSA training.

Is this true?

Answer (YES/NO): YES